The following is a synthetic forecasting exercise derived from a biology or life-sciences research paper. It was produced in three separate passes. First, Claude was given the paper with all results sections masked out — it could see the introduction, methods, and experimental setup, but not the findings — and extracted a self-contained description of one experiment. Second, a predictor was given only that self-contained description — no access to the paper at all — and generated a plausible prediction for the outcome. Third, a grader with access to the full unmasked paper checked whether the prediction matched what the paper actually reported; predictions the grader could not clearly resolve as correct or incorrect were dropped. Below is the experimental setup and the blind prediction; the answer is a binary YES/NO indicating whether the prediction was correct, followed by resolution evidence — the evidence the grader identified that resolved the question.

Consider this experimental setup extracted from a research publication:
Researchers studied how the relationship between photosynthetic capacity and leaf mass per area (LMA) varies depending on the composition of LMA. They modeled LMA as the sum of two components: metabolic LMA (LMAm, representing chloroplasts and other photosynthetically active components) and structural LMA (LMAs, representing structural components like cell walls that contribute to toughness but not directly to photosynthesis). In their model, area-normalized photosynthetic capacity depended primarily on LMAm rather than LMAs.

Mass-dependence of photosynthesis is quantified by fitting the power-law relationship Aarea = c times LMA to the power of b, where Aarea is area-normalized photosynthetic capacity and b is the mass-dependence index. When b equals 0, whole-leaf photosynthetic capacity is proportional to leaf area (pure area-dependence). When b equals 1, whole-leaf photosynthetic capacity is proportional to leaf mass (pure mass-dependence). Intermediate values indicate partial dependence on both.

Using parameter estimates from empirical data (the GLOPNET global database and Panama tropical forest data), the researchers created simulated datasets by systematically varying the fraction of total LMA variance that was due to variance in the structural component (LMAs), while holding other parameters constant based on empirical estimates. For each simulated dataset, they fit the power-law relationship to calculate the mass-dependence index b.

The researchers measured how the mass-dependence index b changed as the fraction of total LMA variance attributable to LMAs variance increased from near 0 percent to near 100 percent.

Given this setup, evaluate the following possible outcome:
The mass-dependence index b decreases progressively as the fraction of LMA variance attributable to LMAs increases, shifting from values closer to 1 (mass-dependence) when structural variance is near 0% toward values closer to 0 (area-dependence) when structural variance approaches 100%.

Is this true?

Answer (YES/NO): YES